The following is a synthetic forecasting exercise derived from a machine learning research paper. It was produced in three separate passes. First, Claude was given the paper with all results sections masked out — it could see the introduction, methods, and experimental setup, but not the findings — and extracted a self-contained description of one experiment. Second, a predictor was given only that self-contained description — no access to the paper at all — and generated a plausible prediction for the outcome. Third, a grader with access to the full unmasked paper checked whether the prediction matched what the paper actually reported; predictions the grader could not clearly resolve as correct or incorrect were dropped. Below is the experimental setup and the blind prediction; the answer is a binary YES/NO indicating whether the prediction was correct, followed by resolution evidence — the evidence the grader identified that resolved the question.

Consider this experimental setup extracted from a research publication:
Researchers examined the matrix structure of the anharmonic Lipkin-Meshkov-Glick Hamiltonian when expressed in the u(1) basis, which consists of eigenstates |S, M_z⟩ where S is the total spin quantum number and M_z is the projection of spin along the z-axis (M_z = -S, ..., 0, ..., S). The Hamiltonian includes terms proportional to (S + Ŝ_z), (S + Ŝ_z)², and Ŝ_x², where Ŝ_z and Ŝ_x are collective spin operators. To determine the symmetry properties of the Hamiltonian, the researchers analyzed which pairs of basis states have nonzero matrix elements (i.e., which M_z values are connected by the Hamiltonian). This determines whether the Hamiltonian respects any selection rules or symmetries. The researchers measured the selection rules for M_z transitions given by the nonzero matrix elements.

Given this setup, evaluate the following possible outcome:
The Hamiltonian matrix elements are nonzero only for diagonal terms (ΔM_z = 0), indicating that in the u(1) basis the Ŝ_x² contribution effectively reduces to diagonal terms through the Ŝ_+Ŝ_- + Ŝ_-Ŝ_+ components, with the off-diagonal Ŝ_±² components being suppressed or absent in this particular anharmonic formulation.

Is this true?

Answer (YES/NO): NO